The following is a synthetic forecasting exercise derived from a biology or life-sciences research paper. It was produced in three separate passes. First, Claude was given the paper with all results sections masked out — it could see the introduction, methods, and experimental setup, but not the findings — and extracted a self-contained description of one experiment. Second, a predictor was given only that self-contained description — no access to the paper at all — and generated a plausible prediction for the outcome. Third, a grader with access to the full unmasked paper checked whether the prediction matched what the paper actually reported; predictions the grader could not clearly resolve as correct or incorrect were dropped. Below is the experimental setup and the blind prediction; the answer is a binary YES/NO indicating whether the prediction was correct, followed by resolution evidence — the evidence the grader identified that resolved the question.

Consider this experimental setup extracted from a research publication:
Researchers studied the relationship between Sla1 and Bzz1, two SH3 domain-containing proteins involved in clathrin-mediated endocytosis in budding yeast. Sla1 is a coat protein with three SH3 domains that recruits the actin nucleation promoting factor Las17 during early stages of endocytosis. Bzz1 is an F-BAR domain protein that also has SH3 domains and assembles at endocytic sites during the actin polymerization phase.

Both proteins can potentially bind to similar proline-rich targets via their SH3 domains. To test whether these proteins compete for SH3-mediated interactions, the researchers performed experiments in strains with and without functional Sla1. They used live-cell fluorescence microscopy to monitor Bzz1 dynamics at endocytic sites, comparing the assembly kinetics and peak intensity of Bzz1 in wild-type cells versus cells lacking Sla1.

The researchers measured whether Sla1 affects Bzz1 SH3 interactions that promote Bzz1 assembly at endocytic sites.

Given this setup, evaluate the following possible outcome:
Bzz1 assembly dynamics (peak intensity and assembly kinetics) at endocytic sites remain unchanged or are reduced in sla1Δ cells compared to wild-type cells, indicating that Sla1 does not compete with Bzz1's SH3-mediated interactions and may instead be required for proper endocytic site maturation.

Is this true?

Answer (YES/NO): NO